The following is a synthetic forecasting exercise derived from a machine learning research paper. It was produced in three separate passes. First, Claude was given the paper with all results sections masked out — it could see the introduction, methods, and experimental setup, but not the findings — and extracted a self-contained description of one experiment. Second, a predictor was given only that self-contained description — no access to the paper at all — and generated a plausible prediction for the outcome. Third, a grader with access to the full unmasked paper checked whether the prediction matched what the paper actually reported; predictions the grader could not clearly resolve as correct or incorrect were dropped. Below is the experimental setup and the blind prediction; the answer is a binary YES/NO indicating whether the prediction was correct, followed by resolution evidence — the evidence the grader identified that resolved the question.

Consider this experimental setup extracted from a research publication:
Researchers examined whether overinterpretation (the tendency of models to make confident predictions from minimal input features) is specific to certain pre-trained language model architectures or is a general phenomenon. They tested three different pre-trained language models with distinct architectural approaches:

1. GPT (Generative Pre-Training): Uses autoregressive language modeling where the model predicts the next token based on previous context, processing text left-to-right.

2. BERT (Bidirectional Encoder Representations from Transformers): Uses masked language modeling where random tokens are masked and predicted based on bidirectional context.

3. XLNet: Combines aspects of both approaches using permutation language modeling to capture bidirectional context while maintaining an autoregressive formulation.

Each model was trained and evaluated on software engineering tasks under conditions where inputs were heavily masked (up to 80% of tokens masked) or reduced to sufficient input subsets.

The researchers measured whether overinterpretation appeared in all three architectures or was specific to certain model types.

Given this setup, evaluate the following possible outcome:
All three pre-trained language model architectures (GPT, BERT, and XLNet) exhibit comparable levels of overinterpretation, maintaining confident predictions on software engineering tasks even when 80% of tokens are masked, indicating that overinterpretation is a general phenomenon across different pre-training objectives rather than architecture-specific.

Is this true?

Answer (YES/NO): YES